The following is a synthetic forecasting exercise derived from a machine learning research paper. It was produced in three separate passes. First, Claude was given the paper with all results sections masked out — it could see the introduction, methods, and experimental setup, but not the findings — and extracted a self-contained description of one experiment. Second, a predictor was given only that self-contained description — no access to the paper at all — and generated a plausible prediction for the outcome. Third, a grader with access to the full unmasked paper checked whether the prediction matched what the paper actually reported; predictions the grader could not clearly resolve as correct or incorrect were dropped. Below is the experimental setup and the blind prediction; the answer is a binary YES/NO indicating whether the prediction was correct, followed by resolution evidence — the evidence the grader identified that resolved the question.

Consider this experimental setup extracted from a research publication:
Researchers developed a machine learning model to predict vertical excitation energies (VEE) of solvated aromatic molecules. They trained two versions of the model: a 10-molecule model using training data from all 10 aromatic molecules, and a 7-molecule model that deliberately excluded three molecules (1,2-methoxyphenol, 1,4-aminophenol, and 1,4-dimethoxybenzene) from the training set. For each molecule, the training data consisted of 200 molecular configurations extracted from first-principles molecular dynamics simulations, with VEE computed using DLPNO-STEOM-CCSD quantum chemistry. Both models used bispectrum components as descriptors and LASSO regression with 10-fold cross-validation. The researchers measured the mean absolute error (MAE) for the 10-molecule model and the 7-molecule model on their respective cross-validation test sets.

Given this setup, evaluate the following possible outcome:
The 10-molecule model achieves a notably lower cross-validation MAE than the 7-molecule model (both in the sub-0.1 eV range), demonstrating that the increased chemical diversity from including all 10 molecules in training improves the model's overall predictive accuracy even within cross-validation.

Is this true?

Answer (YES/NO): NO